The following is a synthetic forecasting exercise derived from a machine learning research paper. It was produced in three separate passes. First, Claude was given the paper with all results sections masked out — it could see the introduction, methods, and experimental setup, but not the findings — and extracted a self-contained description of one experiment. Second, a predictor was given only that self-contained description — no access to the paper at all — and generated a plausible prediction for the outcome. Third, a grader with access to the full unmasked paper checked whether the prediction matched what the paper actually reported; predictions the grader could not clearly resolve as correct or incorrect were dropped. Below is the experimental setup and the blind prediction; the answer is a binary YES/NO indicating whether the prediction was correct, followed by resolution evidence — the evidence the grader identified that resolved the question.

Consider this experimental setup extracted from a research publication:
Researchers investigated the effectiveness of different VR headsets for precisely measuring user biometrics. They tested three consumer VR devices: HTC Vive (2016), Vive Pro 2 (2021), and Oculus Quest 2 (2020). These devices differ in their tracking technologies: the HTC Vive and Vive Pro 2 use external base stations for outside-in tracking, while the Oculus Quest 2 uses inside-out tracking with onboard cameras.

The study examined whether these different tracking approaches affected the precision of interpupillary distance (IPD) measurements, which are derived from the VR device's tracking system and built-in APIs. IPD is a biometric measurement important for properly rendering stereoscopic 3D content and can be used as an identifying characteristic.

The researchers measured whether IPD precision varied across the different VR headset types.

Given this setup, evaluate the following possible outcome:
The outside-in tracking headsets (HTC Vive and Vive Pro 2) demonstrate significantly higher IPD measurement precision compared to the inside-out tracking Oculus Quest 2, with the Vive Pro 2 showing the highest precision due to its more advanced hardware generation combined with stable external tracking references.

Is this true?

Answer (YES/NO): NO